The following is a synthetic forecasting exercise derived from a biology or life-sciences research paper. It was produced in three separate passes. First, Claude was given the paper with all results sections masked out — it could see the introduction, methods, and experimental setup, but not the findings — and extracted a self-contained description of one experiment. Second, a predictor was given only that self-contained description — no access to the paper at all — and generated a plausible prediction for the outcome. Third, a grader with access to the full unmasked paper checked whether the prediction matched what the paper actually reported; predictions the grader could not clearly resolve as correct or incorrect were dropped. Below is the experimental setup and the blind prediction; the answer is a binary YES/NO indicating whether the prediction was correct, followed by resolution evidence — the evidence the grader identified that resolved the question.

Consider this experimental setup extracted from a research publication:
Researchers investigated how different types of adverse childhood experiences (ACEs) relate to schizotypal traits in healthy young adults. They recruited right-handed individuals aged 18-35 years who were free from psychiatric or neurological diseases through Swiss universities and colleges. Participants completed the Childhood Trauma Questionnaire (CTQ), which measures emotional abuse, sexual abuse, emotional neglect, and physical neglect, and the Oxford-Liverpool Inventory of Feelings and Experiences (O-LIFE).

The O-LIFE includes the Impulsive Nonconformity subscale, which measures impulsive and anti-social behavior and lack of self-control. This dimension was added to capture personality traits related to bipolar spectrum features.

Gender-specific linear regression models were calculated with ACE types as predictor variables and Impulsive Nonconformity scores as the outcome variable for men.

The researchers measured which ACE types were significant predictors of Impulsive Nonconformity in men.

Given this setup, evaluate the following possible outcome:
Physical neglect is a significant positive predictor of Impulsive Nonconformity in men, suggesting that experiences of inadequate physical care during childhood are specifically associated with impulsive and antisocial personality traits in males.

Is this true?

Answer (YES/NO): NO